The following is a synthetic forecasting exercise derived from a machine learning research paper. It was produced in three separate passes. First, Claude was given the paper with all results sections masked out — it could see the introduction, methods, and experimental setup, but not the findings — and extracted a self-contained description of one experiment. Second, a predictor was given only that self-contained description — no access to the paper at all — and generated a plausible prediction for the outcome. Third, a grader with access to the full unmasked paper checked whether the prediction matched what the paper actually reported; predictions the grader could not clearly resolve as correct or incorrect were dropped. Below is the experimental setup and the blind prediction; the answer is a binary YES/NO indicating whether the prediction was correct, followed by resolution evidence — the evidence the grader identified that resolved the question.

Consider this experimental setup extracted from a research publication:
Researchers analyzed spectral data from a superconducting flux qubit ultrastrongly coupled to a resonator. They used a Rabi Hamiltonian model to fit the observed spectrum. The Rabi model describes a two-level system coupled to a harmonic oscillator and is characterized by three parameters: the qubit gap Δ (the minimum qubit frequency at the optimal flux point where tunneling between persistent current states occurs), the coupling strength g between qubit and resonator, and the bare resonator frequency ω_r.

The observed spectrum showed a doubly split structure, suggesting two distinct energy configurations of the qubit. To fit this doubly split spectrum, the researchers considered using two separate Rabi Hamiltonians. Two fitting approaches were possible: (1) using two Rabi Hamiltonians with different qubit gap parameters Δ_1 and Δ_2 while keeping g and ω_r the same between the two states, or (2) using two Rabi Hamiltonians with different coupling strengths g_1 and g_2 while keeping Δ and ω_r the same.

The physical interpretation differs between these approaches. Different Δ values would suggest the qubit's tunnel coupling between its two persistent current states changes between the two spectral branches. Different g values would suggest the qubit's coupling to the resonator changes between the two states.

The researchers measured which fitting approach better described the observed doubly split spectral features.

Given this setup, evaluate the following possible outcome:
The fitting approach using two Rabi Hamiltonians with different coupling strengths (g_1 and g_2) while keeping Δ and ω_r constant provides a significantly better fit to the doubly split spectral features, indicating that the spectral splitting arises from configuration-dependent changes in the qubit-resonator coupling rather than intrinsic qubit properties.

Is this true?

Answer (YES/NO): NO